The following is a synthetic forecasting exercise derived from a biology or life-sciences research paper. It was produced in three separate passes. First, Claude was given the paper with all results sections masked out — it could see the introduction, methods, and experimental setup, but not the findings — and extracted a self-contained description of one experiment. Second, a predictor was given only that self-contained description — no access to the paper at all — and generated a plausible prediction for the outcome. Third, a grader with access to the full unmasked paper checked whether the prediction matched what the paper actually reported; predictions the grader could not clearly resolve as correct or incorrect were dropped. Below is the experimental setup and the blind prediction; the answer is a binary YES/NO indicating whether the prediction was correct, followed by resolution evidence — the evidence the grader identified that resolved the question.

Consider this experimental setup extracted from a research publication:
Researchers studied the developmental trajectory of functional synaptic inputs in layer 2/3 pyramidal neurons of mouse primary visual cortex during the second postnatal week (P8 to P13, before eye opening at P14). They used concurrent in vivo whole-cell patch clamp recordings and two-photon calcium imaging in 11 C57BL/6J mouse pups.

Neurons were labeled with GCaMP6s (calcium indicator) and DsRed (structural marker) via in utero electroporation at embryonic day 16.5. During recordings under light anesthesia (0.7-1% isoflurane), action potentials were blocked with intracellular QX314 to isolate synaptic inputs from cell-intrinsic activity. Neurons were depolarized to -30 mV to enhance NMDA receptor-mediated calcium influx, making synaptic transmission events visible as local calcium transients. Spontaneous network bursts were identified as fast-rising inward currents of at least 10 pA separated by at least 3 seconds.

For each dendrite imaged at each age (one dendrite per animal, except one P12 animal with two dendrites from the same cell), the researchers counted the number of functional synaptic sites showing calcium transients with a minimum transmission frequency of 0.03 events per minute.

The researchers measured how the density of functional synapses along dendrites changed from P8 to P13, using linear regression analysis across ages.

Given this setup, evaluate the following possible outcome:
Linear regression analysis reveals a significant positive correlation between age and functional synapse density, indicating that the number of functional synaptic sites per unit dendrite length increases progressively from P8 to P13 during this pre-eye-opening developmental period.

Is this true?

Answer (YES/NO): YES